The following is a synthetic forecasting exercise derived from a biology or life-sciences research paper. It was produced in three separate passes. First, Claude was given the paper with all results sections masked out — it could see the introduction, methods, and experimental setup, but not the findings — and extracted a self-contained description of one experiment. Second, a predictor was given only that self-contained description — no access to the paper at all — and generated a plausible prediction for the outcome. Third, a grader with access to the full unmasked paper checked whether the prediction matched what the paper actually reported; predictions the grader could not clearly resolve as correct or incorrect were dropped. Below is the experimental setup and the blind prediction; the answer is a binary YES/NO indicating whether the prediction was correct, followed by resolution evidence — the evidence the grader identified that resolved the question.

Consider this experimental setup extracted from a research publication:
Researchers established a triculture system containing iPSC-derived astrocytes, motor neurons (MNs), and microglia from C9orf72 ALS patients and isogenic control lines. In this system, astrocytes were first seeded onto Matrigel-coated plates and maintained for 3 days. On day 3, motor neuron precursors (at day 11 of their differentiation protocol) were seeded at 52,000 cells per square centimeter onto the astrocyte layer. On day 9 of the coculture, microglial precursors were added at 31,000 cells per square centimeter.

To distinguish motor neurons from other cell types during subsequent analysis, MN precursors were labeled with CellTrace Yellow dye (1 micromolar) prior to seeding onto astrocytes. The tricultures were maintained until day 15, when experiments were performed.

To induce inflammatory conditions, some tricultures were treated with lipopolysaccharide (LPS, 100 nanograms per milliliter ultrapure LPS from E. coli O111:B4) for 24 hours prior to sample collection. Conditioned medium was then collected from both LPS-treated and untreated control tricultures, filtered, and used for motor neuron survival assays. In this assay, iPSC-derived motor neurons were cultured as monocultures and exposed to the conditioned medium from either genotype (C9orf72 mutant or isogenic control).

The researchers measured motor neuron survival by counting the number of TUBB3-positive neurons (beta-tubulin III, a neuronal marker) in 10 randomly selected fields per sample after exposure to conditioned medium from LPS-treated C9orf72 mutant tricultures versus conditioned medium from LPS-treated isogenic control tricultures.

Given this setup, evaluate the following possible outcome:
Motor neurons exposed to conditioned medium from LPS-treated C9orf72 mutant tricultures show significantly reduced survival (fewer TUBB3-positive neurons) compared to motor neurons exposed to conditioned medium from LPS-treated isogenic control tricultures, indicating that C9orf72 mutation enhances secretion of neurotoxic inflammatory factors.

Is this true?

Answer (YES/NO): NO